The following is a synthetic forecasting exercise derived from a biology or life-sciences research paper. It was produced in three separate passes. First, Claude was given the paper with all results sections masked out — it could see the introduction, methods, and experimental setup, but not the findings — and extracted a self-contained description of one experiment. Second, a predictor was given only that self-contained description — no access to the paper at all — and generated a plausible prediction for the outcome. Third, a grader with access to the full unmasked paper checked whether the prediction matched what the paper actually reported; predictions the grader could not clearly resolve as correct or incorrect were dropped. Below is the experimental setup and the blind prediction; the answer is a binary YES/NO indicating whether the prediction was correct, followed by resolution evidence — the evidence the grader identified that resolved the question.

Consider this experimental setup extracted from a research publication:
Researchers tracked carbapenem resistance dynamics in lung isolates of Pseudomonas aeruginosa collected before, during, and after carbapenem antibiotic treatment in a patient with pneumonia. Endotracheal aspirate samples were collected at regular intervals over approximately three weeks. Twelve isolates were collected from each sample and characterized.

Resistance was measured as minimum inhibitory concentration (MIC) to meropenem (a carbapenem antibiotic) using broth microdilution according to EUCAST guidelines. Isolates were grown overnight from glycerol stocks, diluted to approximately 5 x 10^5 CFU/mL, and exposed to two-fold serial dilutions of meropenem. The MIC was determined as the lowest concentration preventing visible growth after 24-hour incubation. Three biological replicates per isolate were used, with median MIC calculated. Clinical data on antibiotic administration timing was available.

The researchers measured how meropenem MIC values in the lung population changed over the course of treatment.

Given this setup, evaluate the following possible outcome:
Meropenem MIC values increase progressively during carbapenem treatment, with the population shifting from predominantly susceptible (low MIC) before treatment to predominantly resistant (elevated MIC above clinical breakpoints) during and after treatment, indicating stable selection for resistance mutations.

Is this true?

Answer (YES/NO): NO